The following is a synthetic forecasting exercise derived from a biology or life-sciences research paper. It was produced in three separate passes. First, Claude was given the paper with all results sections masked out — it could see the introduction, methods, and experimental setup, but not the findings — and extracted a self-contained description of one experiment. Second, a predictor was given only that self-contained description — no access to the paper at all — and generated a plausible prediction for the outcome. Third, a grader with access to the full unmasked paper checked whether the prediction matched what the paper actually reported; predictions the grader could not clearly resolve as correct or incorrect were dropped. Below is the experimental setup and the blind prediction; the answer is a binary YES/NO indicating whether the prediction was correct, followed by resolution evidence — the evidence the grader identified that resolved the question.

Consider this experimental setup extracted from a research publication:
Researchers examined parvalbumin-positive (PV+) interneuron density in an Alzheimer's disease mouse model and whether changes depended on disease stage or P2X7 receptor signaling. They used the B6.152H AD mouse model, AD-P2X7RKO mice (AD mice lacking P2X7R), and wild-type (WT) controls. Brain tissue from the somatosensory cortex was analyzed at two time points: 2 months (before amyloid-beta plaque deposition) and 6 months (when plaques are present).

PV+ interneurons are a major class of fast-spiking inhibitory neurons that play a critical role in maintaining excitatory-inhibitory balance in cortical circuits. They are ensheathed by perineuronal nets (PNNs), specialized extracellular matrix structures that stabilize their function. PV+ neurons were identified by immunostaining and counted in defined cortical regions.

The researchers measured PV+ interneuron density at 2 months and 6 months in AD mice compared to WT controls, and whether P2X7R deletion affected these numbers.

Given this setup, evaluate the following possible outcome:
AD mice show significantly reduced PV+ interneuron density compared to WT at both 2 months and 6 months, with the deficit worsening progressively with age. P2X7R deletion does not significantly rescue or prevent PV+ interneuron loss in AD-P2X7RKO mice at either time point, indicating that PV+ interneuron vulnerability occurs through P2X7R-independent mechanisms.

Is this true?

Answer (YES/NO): NO